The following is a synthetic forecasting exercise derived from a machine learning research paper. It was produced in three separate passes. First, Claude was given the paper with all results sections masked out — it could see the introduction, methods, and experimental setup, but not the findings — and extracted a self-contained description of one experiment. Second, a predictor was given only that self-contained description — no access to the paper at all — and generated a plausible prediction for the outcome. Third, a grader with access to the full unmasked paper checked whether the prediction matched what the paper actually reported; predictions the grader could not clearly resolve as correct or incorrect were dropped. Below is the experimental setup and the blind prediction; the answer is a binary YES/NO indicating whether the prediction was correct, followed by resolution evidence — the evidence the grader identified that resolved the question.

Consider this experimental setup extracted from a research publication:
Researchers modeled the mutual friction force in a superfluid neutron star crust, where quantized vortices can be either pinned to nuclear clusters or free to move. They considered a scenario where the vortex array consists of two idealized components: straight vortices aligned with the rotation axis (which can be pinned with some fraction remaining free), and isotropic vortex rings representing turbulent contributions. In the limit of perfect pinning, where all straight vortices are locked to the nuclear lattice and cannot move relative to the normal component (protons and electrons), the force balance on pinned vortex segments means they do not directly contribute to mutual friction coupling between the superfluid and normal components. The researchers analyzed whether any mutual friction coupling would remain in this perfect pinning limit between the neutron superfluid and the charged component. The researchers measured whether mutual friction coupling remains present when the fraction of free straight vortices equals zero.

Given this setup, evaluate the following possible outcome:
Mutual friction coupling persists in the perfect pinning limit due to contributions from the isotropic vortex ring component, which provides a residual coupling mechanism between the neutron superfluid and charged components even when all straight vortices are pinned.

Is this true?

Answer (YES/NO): YES